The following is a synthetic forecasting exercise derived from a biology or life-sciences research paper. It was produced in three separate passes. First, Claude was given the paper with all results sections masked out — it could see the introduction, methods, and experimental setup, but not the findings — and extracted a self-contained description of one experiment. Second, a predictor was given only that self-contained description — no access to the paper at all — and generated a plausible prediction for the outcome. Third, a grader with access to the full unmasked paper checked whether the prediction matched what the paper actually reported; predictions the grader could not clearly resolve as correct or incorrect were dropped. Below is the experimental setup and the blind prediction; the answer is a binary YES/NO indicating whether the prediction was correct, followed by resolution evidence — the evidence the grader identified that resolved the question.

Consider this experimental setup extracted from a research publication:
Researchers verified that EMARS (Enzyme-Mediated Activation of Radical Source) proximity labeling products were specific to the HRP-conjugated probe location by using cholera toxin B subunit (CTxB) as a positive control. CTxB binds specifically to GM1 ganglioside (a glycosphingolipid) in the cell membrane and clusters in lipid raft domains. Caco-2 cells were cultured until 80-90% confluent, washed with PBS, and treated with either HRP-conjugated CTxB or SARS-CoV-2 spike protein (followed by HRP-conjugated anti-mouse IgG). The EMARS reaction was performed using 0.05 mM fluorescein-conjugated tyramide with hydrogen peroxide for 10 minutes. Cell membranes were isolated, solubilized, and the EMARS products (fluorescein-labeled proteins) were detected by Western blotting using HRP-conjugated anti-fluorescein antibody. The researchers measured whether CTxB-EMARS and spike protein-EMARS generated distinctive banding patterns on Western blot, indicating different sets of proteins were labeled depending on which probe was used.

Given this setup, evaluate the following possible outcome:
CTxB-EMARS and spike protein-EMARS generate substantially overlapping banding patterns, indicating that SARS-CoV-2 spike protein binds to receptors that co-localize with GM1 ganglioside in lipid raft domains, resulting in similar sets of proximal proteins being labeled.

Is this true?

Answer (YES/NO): NO